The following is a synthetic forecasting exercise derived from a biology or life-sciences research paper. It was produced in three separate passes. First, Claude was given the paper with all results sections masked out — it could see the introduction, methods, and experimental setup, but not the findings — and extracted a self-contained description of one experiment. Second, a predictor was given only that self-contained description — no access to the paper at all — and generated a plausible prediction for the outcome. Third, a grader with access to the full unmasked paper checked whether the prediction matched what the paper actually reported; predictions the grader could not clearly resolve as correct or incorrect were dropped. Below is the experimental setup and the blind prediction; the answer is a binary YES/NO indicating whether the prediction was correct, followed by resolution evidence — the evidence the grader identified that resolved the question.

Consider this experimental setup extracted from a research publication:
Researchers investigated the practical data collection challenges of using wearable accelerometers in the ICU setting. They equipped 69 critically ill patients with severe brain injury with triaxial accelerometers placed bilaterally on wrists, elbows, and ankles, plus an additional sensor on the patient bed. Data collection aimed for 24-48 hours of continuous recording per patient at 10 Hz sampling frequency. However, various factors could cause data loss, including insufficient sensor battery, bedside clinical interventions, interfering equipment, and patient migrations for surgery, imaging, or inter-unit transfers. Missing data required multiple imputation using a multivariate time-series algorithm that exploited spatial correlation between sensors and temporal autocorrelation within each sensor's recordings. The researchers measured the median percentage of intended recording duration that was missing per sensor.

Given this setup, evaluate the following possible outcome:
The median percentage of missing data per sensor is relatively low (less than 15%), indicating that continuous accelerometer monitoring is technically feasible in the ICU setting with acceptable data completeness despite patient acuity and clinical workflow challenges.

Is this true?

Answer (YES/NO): YES